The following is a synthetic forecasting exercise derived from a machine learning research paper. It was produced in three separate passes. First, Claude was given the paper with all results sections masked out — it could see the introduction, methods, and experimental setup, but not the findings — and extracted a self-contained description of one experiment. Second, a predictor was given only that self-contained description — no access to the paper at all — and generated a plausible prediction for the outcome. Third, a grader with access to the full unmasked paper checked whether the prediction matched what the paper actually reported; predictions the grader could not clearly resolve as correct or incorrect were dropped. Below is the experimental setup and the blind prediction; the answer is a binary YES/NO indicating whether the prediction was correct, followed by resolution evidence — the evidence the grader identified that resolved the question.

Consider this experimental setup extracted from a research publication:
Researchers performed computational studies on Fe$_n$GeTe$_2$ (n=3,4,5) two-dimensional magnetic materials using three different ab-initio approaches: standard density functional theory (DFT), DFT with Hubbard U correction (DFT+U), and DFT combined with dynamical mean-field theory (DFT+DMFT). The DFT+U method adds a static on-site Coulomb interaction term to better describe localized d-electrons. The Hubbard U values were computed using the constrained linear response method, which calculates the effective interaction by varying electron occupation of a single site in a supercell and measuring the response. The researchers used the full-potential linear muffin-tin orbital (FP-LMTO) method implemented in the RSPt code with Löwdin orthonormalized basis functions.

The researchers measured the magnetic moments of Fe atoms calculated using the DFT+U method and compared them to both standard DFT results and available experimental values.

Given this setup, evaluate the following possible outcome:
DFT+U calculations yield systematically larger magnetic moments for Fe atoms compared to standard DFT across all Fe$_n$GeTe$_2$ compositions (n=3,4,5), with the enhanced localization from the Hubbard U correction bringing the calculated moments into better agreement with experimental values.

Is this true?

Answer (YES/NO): NO